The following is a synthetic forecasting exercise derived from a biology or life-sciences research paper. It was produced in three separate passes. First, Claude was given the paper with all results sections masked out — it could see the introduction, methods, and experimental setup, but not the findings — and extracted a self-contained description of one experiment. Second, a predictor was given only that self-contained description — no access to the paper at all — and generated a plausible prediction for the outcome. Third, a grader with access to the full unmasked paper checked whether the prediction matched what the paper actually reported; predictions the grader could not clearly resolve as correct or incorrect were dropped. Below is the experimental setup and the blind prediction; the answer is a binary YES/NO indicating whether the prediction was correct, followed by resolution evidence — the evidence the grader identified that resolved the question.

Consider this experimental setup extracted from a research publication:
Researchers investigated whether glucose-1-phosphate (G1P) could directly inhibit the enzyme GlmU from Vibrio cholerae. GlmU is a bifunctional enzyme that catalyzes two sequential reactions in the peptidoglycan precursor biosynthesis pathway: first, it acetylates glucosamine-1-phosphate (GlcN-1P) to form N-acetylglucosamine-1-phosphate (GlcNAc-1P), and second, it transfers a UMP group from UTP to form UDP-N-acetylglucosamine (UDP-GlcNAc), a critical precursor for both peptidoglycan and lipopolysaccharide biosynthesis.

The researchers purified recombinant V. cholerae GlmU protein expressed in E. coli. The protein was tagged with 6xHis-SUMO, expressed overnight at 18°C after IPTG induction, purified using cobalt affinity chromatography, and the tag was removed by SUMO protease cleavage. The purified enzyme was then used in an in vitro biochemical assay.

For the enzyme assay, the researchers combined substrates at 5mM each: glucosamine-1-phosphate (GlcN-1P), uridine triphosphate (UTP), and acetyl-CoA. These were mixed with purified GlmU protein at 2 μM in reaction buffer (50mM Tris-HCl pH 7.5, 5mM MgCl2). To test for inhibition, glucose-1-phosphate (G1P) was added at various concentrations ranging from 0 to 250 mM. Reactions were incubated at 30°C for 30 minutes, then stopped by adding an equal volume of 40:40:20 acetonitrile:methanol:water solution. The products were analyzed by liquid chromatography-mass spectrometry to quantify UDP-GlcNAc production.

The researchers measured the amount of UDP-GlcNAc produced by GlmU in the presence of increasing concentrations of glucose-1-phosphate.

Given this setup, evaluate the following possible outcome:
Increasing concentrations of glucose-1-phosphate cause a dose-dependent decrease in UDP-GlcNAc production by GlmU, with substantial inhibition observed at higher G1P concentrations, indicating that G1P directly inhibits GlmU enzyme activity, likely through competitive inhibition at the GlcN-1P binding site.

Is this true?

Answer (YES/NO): YES